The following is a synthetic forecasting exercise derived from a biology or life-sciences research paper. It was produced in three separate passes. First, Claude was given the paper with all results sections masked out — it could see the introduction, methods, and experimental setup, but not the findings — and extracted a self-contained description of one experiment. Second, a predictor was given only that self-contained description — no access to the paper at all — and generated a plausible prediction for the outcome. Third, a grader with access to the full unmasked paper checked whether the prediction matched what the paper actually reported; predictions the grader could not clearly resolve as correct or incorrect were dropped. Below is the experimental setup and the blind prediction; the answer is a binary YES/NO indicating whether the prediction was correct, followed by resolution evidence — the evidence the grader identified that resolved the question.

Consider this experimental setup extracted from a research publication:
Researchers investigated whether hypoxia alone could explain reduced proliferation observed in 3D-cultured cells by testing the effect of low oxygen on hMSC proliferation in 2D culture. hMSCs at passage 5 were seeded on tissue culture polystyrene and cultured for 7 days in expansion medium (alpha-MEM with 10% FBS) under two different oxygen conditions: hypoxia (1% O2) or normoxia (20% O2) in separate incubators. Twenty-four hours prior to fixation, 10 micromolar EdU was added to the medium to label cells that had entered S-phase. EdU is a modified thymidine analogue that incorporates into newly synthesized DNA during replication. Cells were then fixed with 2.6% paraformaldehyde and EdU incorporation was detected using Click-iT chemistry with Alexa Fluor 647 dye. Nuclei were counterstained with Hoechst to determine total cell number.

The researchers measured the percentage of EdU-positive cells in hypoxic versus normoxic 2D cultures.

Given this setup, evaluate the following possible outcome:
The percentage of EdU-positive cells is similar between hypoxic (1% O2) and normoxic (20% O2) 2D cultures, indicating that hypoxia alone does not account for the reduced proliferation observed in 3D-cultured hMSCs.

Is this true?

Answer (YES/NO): YES